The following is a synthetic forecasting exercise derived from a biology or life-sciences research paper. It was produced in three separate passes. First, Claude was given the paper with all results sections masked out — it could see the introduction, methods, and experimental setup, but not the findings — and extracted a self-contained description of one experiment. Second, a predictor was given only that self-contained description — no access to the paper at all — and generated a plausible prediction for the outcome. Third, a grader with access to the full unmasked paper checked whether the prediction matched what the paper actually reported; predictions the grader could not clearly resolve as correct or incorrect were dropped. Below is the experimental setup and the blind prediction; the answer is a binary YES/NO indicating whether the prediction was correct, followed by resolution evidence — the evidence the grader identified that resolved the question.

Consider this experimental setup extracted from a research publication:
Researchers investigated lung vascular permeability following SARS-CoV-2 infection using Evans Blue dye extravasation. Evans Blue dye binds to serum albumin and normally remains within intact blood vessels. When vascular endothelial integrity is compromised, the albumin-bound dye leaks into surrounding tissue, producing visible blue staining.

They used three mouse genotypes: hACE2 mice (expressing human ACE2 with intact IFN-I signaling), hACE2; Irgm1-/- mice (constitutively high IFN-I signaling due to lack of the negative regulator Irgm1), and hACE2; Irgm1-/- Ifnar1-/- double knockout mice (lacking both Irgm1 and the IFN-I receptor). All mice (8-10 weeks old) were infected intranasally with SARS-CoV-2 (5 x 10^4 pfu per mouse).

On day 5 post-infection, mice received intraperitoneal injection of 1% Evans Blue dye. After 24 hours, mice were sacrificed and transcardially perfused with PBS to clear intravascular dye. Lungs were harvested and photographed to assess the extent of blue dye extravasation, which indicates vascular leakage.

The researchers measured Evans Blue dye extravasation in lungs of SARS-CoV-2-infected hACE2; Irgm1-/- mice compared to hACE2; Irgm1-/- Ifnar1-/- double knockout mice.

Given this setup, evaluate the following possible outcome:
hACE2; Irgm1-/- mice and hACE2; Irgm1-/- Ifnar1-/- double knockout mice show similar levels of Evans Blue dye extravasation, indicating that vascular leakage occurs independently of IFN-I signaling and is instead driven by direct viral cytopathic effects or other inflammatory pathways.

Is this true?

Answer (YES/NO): NO